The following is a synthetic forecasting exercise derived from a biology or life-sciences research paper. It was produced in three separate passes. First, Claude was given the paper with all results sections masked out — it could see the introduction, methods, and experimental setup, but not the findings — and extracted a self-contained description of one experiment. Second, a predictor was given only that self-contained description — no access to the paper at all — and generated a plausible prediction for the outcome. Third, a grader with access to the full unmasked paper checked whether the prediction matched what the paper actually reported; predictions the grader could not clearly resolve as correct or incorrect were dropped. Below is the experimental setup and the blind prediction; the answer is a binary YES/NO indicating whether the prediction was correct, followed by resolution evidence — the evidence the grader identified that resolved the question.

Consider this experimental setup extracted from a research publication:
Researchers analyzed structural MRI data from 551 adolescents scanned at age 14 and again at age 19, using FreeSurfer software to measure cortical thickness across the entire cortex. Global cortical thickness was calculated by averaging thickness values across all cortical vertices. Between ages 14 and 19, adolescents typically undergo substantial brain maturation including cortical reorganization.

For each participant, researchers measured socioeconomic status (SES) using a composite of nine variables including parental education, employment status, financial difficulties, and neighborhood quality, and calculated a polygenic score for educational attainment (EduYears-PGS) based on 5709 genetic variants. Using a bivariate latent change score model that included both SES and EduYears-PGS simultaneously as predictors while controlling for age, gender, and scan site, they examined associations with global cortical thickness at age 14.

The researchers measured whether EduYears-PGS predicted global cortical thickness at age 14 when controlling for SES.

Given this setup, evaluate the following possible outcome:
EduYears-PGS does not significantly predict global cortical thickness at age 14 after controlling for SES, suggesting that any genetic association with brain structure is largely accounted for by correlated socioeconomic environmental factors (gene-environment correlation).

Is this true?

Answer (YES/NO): NO